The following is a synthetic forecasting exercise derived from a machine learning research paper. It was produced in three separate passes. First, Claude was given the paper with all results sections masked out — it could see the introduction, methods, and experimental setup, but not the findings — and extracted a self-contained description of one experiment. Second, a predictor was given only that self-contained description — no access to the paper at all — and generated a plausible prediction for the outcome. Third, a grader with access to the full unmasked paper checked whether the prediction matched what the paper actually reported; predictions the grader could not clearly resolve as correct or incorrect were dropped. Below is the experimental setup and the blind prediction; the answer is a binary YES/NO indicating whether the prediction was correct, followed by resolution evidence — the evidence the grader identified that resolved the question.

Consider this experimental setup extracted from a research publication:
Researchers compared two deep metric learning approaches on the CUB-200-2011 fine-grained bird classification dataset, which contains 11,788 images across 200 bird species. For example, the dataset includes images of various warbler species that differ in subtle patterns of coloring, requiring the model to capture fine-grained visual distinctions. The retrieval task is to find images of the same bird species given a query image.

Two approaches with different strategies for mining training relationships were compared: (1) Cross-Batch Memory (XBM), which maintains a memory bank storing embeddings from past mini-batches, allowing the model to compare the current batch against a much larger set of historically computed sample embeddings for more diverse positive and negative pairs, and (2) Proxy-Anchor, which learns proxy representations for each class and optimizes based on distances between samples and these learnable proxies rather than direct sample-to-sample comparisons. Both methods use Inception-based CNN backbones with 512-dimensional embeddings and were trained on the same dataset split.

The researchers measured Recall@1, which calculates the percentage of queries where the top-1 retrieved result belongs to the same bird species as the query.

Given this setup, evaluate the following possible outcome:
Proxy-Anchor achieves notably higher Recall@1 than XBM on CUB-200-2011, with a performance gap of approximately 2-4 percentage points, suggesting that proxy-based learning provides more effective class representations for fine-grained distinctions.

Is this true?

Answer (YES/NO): YES